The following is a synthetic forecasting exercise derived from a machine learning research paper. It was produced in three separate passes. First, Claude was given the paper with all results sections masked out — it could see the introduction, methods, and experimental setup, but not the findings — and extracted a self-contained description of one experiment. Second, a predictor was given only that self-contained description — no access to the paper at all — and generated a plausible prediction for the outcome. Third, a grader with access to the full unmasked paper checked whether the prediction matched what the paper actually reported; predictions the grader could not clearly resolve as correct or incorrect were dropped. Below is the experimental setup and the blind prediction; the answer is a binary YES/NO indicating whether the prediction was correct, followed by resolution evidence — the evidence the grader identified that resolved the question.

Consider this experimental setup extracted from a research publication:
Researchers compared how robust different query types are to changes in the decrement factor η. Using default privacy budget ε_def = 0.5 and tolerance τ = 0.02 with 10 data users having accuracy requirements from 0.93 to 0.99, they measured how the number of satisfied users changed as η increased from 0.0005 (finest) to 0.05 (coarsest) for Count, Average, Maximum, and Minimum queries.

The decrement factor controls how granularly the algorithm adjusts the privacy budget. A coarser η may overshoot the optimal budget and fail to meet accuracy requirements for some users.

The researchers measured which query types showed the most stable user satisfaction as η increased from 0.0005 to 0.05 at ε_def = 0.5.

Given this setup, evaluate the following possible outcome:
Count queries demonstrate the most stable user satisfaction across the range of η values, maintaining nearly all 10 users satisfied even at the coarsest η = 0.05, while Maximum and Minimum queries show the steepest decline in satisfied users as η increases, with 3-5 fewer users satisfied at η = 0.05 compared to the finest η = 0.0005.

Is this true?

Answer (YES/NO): NO